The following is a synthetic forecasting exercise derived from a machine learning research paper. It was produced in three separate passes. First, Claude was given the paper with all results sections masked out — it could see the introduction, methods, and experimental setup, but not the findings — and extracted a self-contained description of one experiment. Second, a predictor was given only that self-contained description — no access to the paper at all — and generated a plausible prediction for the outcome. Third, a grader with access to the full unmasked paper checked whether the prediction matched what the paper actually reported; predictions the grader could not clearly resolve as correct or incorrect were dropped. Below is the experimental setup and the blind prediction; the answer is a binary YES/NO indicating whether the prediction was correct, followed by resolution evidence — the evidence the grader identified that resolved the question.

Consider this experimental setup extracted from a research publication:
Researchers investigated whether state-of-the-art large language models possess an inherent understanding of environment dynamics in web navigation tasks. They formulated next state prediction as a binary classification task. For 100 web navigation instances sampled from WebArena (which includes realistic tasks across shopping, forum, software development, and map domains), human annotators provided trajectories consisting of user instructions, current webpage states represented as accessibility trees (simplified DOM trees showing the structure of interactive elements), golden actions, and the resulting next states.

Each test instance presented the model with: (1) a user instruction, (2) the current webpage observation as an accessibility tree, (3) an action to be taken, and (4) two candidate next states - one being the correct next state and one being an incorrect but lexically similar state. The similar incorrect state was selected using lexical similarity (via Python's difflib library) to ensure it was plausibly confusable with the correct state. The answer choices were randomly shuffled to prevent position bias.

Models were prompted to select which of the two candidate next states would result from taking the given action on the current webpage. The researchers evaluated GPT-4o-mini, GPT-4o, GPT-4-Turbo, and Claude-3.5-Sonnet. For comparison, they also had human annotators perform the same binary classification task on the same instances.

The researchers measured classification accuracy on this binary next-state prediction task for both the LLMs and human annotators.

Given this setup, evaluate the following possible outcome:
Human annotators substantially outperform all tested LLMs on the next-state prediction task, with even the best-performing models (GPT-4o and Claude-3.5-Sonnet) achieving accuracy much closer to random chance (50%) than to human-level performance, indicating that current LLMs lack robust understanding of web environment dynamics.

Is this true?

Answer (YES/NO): YES